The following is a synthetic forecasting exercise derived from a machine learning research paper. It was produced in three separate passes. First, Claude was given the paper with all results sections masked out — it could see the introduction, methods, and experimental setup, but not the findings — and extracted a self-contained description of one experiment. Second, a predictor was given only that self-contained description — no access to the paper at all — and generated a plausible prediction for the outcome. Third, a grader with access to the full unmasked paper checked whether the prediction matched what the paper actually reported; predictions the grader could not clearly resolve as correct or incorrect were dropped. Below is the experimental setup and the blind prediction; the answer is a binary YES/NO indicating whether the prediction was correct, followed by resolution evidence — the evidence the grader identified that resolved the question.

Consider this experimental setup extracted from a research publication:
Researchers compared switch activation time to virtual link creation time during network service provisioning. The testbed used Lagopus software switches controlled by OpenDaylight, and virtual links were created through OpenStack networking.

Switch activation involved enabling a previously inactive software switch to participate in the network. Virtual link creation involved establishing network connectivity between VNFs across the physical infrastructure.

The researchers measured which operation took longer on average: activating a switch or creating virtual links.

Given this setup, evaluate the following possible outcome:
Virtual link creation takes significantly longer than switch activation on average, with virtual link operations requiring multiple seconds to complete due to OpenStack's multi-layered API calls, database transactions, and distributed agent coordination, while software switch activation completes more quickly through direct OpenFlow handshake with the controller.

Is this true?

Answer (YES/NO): YES